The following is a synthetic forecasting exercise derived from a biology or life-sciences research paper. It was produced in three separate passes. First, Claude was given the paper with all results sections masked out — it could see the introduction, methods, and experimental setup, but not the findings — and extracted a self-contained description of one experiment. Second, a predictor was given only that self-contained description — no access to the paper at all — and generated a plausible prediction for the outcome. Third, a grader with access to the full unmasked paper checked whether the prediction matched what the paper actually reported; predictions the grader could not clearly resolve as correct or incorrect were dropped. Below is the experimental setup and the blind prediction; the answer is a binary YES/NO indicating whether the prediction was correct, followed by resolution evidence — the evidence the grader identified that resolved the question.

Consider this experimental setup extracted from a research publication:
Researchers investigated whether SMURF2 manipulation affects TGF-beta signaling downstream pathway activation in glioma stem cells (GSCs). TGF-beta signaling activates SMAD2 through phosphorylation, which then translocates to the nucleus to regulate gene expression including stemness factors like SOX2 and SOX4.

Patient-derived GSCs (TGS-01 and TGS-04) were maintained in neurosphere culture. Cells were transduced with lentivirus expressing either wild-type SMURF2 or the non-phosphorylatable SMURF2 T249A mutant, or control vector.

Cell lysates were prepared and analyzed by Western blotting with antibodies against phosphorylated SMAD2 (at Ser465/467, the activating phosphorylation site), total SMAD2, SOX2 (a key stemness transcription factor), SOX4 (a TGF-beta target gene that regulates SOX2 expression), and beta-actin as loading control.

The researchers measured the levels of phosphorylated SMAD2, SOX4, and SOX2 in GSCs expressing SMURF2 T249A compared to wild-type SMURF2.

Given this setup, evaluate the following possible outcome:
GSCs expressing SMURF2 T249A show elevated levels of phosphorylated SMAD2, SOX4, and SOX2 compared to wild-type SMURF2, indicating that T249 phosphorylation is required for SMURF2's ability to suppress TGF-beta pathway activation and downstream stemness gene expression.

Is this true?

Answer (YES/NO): YES